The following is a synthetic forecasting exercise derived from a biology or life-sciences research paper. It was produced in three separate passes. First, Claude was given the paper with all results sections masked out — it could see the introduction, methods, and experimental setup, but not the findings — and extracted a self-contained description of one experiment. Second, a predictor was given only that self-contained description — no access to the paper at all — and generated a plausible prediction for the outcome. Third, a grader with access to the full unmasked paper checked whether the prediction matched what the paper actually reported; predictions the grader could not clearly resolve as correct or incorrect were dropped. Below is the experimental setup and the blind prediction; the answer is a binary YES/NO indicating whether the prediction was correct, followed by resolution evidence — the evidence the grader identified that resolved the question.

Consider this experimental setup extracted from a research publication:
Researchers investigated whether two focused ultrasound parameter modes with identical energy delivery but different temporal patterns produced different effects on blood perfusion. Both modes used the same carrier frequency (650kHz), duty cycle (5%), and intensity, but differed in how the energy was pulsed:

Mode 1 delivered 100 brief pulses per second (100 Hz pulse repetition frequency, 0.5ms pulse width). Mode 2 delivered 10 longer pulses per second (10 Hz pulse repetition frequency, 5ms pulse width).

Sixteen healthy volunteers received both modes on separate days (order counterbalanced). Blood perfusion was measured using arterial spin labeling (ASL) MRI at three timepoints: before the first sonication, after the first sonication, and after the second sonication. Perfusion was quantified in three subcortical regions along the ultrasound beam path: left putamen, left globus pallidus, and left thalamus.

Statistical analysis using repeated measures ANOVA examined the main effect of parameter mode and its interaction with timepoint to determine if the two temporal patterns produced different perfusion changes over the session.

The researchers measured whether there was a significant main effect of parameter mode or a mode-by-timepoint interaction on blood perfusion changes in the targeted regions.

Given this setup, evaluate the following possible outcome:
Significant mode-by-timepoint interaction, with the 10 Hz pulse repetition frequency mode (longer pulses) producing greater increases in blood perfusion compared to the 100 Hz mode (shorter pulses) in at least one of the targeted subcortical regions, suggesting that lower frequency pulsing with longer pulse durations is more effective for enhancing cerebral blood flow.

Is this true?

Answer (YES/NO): NO